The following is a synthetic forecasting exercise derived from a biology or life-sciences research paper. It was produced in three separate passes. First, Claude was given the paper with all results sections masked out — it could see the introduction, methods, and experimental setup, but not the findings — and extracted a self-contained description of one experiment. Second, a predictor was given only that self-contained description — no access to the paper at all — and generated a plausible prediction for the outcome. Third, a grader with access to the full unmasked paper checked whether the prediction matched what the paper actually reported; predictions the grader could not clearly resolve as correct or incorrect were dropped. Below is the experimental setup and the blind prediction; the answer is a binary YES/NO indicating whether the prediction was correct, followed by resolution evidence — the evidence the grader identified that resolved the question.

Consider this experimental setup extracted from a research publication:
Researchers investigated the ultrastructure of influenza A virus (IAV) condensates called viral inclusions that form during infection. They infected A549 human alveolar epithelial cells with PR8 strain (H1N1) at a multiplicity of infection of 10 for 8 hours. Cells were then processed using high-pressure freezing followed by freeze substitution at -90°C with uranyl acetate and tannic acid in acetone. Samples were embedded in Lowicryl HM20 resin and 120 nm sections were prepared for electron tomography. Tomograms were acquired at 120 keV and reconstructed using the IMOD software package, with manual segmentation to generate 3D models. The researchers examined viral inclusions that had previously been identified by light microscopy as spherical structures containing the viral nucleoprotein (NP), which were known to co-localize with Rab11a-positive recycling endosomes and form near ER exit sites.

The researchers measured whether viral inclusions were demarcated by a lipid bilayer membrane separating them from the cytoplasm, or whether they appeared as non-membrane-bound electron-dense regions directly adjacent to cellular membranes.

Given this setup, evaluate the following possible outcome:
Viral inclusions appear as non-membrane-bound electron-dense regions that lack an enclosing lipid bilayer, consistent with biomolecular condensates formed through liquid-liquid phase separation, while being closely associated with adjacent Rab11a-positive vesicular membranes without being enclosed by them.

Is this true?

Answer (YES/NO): YES